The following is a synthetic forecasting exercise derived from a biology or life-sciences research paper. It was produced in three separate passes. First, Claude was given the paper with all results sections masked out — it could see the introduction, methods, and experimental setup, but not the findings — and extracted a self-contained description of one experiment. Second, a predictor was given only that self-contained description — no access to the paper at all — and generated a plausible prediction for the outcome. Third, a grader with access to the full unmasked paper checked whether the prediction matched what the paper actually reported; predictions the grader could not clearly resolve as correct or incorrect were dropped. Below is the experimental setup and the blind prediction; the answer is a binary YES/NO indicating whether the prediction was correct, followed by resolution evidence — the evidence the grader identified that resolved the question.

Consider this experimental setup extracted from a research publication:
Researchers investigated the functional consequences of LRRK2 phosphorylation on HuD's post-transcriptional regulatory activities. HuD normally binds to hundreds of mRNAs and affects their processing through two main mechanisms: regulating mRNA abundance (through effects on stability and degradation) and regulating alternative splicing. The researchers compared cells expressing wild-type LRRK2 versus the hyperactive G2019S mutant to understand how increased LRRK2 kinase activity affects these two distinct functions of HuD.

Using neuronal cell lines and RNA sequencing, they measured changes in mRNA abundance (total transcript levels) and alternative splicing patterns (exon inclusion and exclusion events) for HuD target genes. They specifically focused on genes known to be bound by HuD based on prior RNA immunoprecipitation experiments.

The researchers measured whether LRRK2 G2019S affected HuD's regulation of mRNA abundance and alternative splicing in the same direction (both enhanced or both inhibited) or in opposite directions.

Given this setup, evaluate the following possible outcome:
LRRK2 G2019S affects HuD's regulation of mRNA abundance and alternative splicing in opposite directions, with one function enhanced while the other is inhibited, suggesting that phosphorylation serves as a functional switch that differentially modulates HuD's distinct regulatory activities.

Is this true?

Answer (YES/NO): YES